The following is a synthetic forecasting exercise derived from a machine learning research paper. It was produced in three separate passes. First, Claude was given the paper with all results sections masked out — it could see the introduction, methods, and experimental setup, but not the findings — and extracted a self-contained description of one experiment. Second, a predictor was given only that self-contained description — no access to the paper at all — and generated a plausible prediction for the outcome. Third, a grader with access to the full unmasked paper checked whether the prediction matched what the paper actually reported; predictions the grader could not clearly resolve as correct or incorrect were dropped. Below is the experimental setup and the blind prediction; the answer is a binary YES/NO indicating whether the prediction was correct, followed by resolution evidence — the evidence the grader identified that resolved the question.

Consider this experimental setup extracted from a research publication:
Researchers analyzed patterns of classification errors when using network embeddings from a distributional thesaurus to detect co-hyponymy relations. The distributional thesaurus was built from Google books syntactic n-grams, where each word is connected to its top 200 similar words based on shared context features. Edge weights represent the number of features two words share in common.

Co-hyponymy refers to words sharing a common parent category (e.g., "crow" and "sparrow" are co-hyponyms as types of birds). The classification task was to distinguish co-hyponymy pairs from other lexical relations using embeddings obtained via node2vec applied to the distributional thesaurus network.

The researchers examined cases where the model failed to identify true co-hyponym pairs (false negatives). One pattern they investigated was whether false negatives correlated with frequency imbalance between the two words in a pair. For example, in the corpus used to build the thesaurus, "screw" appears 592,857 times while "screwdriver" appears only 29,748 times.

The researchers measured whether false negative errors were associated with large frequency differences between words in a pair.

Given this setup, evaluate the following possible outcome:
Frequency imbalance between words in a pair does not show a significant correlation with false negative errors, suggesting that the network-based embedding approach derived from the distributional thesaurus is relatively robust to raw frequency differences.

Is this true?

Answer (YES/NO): NO